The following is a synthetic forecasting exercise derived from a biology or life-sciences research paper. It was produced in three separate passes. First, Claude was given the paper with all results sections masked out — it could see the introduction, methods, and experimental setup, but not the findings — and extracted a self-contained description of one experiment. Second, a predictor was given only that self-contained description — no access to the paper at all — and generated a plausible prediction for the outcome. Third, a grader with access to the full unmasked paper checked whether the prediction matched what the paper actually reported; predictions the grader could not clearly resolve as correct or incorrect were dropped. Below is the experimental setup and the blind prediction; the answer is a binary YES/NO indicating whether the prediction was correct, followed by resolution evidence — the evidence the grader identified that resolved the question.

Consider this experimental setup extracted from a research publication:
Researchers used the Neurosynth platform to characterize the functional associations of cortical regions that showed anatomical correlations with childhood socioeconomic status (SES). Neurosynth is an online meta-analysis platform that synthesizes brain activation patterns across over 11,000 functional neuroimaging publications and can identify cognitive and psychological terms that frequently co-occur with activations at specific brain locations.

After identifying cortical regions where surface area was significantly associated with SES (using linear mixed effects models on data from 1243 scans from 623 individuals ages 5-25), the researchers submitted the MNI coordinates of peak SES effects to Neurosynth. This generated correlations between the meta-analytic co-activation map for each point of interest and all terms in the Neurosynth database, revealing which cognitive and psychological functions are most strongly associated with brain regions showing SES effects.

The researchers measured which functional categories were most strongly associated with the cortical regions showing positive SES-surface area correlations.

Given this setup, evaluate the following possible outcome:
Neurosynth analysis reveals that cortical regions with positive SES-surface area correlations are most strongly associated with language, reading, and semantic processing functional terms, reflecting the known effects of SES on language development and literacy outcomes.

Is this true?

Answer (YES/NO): NO